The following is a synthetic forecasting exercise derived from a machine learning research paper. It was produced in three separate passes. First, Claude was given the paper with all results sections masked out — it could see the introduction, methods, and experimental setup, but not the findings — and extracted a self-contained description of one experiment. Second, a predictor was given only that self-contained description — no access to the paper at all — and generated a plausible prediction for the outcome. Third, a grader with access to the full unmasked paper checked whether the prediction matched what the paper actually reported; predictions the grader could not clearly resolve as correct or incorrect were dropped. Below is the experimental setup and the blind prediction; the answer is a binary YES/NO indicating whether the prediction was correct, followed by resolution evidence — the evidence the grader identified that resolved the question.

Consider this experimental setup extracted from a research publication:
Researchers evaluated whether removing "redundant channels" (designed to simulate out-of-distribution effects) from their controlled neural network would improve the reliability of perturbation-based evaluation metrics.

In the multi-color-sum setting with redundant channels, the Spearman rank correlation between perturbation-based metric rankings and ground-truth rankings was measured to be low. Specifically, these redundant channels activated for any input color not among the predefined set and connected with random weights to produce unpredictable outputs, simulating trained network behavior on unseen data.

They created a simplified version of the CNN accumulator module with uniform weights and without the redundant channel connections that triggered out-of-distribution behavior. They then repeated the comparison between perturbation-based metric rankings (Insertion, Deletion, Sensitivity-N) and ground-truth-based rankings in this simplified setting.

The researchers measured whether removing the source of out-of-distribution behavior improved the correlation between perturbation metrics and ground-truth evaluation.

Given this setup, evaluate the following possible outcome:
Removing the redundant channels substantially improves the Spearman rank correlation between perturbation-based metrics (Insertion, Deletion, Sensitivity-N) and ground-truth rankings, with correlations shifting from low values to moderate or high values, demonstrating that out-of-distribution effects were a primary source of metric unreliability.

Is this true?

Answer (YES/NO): NO